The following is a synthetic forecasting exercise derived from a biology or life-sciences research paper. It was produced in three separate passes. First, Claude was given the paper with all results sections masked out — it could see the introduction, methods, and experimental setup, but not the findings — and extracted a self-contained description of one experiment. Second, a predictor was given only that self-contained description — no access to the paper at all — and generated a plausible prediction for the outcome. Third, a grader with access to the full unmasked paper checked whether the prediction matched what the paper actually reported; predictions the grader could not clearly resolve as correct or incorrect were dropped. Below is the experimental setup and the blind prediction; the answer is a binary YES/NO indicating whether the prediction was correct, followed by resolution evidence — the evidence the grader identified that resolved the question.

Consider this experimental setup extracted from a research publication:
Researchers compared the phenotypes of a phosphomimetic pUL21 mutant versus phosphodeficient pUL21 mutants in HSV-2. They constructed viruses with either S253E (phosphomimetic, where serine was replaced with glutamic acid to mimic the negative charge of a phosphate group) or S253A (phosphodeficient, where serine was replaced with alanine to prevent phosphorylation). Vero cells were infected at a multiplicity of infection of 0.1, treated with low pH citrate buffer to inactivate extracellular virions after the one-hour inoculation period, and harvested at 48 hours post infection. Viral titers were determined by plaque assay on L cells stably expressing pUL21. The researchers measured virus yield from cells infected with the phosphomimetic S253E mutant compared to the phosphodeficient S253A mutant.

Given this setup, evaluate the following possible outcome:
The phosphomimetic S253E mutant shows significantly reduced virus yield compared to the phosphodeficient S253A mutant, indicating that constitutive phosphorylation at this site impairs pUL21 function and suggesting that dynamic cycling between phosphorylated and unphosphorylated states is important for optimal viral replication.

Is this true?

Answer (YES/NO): NO